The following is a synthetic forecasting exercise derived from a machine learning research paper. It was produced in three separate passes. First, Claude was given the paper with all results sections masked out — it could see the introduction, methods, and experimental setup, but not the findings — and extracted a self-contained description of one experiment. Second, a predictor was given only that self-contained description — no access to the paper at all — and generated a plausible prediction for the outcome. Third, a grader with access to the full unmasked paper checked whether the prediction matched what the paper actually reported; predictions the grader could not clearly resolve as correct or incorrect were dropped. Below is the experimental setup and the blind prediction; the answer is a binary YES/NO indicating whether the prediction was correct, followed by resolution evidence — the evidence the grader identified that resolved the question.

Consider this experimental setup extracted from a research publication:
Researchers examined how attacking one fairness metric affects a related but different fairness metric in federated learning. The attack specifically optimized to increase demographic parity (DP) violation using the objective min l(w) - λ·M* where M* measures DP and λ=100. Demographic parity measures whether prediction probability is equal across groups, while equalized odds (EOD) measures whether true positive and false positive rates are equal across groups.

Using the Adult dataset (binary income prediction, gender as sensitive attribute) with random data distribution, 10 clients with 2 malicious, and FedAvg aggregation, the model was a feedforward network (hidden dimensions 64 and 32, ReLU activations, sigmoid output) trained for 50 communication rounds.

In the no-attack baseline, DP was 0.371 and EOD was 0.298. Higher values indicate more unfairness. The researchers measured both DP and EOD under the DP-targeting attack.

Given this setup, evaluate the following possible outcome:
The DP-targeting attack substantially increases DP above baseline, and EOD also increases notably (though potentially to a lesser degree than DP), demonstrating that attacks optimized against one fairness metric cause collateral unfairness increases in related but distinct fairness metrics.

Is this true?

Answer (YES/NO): YES